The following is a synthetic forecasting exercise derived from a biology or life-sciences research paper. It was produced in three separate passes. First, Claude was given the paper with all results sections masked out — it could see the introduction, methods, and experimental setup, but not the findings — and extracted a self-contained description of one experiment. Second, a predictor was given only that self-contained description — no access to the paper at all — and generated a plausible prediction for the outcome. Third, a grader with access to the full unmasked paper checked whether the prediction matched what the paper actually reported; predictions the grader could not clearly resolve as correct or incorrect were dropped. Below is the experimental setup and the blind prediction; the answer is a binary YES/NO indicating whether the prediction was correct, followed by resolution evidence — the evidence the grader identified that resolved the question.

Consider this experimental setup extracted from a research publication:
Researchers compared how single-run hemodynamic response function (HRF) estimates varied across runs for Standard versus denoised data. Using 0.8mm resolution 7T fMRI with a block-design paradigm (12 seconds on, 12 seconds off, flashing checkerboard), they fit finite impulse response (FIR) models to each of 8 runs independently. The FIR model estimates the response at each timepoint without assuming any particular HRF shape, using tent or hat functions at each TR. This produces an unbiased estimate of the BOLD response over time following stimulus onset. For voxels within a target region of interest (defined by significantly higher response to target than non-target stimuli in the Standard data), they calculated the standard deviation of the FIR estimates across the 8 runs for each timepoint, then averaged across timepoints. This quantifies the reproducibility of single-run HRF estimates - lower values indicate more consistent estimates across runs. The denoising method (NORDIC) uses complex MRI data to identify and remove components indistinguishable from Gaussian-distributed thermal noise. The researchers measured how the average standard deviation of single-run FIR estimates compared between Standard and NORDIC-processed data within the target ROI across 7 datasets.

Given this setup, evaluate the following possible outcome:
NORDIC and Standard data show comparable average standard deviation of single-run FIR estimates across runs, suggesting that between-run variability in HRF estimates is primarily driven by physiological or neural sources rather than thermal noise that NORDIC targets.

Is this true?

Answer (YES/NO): NO